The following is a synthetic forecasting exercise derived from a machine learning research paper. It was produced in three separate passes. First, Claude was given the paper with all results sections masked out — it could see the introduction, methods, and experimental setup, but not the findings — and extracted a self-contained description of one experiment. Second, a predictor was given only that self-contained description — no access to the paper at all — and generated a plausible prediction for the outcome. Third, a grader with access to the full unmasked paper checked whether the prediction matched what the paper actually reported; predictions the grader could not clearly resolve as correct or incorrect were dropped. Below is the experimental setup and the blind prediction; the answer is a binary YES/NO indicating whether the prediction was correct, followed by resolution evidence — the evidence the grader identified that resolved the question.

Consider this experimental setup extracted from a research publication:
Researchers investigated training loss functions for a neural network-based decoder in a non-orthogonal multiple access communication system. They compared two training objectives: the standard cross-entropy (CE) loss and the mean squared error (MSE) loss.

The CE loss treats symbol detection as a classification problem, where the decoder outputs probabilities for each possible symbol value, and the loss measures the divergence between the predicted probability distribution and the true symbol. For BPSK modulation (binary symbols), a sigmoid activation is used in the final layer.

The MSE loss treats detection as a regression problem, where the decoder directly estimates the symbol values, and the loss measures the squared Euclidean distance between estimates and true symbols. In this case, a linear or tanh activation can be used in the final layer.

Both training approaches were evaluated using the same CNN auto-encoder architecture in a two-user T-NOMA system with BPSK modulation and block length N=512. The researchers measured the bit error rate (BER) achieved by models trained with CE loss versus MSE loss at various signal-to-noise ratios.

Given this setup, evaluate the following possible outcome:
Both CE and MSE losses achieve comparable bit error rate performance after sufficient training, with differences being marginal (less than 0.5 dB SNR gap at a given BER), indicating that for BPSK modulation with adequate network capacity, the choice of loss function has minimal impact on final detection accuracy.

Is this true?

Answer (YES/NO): NO